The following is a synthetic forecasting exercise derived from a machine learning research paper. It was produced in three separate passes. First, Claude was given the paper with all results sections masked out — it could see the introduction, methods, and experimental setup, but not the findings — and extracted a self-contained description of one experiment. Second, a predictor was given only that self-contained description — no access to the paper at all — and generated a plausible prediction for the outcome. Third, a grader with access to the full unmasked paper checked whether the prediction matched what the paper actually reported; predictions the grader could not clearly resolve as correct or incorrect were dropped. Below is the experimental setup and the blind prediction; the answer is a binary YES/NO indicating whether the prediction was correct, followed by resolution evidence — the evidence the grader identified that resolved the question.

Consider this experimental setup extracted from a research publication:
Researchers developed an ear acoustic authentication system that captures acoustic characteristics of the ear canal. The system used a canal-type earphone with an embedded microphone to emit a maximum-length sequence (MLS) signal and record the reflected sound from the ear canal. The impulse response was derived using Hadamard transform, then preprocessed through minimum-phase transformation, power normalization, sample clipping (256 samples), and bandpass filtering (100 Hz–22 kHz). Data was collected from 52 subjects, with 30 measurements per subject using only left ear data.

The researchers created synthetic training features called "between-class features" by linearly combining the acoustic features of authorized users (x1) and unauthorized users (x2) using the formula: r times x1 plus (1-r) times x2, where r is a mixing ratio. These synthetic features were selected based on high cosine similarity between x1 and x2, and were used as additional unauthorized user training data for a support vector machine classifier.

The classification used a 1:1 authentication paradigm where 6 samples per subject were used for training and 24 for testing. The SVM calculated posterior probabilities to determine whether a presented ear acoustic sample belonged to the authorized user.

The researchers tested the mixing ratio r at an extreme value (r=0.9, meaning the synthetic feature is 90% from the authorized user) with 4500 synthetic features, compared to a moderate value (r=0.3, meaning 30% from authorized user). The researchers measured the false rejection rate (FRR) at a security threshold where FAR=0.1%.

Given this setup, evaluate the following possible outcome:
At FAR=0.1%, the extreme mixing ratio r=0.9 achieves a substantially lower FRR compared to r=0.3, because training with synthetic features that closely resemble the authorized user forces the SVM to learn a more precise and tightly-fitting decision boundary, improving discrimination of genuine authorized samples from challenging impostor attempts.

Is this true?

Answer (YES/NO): NO